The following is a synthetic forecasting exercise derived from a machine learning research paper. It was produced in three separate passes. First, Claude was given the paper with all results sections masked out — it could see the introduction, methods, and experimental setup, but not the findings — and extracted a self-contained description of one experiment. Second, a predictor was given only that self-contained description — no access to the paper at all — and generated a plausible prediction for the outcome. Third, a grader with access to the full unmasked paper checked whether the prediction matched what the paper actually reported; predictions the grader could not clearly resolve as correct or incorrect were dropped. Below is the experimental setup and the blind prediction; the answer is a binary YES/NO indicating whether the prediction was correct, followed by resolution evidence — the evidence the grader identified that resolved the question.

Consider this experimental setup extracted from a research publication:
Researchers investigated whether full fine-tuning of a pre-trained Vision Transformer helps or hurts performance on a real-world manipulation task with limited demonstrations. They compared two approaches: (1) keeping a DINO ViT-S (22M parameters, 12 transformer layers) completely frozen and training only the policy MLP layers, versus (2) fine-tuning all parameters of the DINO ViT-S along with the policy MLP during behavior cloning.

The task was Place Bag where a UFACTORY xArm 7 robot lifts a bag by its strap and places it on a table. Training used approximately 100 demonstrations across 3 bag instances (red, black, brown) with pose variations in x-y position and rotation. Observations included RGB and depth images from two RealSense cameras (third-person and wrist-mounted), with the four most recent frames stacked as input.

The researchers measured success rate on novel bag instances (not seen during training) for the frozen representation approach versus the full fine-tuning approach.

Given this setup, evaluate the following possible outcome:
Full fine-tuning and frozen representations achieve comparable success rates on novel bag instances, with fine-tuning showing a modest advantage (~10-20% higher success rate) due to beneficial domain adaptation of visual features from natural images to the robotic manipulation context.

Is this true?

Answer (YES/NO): NO